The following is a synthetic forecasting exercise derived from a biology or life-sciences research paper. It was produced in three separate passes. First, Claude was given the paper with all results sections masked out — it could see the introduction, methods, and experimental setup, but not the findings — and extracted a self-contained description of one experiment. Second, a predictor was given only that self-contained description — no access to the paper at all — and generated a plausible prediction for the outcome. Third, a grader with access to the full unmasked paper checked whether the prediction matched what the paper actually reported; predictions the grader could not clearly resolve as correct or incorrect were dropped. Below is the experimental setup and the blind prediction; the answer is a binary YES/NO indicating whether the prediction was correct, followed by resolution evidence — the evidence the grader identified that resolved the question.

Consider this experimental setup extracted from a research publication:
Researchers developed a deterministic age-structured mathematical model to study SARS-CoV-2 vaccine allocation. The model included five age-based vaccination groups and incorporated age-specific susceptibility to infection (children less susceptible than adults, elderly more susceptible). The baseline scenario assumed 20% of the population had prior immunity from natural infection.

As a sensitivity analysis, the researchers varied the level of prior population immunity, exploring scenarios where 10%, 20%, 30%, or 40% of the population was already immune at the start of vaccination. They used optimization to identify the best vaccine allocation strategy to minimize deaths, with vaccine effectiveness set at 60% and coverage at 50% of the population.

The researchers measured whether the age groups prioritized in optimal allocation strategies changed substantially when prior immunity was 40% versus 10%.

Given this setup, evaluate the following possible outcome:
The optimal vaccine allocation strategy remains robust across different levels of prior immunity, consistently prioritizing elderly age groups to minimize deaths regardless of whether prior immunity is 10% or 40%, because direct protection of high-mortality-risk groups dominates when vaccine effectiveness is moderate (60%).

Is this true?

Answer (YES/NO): NO